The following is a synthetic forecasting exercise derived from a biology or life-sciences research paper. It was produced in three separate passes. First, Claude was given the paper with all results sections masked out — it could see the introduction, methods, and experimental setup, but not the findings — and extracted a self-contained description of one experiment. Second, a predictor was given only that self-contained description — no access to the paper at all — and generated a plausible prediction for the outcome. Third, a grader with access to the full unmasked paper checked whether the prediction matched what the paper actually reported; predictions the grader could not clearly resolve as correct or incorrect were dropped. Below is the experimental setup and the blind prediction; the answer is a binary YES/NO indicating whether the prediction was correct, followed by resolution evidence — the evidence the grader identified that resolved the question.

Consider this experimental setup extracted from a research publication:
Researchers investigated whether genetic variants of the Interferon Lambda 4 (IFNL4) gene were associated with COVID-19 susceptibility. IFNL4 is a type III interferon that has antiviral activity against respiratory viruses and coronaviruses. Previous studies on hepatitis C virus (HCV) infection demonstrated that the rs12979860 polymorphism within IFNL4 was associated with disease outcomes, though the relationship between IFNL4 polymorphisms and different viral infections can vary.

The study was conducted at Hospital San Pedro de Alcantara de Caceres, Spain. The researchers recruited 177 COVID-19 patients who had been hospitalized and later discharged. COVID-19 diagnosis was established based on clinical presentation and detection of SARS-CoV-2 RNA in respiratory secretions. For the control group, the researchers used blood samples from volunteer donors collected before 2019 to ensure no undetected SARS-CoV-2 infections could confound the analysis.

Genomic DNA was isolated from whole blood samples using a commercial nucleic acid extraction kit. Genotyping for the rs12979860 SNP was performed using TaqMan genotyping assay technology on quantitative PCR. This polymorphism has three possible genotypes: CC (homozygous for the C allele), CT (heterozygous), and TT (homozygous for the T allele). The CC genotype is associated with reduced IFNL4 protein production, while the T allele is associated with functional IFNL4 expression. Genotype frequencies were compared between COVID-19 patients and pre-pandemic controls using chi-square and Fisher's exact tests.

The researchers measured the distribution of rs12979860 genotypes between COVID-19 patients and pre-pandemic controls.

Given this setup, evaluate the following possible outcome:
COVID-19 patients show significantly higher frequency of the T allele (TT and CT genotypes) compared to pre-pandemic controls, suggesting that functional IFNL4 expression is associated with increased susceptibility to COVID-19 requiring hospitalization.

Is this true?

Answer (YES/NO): YES